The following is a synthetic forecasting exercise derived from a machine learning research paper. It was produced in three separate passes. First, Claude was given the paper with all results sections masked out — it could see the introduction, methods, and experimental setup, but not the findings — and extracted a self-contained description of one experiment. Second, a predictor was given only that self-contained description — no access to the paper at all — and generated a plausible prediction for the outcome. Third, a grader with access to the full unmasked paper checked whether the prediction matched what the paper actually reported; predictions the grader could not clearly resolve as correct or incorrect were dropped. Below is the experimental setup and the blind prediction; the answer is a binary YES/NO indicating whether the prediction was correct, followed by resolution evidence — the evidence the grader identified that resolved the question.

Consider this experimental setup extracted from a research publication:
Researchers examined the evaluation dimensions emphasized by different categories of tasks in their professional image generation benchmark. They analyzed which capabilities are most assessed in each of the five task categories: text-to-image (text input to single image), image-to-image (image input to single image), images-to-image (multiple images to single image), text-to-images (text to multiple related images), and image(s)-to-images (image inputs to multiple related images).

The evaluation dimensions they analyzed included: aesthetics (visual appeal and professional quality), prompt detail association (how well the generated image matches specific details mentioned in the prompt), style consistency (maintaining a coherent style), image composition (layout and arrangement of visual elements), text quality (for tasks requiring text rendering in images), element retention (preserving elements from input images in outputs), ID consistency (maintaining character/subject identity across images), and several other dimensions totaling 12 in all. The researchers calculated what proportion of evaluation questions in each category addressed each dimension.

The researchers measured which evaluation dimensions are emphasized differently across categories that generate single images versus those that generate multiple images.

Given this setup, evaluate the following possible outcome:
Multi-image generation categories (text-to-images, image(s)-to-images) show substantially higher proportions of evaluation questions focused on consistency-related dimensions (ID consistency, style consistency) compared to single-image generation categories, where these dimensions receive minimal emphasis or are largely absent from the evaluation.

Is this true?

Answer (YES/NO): YES